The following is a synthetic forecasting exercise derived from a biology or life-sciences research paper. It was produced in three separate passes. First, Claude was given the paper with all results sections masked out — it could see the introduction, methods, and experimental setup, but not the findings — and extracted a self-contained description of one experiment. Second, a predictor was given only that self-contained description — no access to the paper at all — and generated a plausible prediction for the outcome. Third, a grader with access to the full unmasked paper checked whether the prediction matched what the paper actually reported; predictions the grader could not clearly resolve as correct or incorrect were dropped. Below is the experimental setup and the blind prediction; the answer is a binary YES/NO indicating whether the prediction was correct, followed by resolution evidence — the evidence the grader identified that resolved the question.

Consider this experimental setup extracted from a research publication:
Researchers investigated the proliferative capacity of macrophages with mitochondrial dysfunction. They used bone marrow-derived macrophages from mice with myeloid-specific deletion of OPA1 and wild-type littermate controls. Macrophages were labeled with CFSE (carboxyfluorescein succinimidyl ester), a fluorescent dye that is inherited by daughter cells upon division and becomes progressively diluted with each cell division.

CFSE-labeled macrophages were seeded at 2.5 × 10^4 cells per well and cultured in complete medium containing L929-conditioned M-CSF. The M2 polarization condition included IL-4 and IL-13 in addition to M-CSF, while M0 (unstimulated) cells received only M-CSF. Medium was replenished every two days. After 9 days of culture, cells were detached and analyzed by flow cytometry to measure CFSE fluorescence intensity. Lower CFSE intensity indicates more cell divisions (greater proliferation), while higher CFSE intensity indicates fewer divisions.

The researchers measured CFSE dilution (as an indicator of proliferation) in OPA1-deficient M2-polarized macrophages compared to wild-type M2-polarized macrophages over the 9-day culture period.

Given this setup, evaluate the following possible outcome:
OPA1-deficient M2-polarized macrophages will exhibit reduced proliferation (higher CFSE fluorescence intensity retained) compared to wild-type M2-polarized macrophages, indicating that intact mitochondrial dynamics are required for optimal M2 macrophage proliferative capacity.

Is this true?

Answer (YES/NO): YES